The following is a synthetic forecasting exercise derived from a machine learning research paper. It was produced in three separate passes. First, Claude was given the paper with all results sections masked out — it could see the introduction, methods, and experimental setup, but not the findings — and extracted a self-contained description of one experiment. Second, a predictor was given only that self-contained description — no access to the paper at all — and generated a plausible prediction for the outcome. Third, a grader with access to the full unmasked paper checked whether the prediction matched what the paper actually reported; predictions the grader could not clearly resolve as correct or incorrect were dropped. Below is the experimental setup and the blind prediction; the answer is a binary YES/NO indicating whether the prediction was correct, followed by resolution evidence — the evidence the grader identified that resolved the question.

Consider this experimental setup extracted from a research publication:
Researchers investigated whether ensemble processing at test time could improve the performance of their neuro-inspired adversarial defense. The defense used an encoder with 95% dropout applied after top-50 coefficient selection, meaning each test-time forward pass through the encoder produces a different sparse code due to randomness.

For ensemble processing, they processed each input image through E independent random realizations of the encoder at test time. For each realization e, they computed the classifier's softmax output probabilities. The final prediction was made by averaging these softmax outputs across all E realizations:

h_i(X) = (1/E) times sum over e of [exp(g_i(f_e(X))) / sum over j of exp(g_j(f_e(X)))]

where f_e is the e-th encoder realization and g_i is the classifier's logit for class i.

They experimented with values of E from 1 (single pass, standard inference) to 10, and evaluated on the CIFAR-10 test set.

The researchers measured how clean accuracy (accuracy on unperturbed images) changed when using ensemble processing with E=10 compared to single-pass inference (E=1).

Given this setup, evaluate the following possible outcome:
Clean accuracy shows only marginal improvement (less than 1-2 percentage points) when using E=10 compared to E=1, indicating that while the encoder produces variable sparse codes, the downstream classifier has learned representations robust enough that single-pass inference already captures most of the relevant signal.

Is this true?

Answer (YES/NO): NO